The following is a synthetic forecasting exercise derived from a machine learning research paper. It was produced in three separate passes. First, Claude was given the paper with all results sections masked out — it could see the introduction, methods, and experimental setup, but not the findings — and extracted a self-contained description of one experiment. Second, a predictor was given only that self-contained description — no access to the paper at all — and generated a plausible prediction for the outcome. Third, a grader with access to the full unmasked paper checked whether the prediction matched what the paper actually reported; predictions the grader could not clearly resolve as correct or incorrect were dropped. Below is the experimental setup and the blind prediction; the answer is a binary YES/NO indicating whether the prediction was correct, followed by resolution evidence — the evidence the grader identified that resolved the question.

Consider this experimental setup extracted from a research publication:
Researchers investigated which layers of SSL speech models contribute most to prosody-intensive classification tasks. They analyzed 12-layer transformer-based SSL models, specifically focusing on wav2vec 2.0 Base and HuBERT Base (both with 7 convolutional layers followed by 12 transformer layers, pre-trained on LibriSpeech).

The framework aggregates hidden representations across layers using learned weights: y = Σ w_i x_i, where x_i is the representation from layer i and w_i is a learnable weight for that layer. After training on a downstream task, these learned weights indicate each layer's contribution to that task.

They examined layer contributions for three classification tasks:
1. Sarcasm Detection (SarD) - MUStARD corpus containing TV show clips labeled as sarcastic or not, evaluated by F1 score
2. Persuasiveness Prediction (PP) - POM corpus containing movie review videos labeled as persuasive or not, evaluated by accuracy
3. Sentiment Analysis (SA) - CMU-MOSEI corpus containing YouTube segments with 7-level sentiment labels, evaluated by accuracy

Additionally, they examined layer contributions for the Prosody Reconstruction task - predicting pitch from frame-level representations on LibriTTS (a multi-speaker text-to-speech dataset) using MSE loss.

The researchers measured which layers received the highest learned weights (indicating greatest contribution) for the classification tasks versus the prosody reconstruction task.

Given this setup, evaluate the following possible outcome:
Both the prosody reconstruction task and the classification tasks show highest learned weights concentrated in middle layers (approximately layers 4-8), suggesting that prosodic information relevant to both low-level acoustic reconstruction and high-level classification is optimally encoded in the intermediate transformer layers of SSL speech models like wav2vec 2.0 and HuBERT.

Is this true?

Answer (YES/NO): NO